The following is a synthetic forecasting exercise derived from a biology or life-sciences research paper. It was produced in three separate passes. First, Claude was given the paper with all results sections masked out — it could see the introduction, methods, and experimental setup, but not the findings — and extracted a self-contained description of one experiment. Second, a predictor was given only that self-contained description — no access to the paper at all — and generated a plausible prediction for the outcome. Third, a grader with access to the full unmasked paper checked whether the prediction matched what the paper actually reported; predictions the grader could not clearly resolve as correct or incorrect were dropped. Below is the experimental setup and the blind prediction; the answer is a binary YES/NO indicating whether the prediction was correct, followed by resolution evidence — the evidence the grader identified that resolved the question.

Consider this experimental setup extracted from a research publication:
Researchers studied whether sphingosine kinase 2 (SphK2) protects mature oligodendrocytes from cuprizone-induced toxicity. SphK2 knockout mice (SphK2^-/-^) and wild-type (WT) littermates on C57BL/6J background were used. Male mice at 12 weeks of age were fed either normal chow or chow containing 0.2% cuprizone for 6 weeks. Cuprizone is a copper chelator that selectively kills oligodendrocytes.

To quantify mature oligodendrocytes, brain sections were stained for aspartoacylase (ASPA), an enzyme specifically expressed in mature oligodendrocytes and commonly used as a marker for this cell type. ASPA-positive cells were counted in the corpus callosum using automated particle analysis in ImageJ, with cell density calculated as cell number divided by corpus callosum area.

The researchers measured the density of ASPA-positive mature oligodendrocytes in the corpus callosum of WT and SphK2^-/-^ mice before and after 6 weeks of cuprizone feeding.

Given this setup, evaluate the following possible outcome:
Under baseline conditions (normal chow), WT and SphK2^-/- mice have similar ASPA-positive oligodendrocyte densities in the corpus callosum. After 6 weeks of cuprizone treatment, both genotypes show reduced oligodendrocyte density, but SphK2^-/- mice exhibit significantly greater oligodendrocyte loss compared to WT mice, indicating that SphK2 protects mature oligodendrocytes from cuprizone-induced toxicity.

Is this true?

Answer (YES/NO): YES